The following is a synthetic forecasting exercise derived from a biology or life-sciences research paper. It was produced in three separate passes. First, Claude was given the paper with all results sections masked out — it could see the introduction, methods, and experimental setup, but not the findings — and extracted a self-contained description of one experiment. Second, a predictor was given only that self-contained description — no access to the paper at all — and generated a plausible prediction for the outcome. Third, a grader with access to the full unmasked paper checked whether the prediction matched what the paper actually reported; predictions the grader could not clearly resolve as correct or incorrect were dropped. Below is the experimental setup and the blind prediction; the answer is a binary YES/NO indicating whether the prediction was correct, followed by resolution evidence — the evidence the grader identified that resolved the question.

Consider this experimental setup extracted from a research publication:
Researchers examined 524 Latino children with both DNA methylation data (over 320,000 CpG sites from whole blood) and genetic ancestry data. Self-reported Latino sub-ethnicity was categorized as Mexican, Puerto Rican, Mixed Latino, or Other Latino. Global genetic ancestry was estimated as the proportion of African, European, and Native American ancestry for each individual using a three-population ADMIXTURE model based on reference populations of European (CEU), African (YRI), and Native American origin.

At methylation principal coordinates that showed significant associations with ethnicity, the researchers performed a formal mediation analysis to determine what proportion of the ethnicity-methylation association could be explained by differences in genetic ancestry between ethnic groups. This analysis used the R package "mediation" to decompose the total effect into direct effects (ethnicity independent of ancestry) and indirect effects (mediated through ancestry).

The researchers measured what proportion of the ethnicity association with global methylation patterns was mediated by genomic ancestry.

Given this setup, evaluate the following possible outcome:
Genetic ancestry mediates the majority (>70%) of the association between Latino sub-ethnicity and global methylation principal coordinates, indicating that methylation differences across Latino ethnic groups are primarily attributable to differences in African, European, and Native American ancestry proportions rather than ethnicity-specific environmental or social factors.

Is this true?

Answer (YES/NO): NO